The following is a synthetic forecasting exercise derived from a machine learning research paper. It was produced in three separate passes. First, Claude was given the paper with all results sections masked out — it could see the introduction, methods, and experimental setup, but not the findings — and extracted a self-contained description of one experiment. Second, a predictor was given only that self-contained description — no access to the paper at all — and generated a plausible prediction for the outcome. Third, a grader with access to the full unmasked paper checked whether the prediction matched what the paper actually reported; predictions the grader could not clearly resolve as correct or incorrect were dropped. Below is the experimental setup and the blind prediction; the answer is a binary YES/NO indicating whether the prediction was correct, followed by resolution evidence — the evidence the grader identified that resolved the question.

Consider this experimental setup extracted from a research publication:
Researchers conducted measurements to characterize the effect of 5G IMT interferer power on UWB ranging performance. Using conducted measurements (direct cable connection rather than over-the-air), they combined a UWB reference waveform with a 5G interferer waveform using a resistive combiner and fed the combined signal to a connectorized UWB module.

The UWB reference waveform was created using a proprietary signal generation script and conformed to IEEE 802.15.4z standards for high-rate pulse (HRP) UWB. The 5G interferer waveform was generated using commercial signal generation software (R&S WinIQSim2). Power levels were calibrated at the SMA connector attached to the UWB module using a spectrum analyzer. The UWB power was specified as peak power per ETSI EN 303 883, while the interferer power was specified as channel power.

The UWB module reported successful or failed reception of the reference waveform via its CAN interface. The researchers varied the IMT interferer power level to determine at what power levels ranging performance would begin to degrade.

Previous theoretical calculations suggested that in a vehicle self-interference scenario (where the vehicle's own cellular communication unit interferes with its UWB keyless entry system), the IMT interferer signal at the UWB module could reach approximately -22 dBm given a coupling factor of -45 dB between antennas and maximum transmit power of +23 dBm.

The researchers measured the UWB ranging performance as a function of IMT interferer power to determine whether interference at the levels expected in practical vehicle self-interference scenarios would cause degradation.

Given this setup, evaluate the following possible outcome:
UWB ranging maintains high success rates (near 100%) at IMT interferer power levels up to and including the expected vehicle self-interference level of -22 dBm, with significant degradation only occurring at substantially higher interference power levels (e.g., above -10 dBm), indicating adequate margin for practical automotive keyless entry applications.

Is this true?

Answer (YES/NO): NO